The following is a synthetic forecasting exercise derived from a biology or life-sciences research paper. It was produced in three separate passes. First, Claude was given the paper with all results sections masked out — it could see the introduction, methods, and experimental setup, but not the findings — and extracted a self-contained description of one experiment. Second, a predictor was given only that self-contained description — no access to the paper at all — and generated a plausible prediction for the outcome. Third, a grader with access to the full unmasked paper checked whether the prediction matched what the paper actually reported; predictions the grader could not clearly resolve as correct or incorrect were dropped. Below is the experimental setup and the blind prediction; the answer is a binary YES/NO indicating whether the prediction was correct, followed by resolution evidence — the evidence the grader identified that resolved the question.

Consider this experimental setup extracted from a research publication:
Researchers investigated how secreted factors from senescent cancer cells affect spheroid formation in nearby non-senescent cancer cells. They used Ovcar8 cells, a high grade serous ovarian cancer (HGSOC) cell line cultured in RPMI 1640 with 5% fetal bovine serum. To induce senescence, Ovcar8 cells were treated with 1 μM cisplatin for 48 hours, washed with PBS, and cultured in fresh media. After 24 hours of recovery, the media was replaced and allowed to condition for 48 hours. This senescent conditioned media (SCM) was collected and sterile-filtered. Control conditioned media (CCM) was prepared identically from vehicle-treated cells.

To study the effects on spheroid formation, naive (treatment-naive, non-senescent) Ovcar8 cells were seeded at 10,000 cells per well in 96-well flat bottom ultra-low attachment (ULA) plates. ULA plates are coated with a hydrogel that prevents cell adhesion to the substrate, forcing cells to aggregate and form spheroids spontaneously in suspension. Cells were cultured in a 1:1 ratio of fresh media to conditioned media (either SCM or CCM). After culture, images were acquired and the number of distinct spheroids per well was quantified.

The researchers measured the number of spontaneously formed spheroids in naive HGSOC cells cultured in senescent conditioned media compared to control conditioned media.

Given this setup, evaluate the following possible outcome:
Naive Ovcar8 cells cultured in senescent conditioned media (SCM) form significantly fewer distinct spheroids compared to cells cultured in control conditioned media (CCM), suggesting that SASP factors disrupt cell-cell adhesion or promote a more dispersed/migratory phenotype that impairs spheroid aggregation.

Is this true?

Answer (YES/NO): NO